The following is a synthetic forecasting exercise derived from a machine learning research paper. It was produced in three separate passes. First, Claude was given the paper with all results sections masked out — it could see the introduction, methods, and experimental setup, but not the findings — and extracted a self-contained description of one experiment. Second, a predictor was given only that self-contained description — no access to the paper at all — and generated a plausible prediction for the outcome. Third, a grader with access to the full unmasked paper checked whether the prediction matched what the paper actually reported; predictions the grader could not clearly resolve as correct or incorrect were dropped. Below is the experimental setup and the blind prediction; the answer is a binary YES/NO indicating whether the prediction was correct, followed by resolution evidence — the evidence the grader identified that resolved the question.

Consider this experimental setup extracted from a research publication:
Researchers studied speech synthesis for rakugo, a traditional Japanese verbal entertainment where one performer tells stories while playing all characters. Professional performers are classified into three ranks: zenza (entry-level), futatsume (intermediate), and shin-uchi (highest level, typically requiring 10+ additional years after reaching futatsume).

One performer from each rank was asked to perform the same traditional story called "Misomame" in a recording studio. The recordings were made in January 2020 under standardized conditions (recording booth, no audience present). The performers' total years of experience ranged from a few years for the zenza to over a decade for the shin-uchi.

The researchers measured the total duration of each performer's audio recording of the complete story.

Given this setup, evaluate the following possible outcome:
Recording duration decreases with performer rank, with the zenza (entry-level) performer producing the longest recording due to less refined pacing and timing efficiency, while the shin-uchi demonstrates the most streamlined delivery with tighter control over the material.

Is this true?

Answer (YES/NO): NO